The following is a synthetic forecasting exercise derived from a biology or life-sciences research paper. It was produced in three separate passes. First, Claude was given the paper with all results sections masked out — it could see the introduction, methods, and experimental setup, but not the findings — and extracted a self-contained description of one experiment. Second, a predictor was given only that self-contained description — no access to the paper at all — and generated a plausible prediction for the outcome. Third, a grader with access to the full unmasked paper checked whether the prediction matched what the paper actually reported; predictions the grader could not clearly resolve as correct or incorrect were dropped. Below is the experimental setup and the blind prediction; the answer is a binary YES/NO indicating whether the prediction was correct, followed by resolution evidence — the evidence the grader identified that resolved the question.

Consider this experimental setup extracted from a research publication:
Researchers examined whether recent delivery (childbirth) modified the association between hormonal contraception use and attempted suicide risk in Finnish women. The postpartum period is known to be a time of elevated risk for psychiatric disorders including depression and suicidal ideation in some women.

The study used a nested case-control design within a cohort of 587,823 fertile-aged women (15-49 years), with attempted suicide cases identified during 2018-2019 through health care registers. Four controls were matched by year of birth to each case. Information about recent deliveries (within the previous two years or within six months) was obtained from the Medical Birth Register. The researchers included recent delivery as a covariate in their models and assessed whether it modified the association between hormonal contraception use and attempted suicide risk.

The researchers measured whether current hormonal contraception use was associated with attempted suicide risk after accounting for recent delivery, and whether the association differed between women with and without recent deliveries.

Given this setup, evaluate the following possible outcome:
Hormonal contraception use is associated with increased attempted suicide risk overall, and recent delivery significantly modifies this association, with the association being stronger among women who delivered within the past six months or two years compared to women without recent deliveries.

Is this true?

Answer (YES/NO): NO